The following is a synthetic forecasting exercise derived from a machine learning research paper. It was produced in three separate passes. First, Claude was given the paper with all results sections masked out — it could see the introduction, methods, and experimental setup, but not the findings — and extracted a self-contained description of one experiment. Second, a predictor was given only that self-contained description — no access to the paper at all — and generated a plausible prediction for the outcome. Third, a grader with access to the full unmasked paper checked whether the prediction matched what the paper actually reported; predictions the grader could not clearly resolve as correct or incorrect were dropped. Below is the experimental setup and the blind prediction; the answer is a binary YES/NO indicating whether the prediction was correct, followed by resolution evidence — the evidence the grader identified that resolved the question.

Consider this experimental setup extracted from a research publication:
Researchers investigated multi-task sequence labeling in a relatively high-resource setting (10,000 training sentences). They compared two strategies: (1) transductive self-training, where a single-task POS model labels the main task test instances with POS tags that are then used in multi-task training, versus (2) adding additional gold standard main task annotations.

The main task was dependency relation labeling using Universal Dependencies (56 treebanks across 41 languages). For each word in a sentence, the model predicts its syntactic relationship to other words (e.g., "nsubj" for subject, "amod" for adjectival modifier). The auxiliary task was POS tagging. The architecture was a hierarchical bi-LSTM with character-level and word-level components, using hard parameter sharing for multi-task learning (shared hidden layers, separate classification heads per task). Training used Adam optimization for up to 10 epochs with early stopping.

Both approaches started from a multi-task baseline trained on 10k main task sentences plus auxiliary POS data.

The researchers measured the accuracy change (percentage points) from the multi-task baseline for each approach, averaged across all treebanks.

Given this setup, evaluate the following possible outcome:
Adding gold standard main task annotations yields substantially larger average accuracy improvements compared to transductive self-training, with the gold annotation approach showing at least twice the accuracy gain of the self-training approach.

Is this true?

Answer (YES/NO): NO